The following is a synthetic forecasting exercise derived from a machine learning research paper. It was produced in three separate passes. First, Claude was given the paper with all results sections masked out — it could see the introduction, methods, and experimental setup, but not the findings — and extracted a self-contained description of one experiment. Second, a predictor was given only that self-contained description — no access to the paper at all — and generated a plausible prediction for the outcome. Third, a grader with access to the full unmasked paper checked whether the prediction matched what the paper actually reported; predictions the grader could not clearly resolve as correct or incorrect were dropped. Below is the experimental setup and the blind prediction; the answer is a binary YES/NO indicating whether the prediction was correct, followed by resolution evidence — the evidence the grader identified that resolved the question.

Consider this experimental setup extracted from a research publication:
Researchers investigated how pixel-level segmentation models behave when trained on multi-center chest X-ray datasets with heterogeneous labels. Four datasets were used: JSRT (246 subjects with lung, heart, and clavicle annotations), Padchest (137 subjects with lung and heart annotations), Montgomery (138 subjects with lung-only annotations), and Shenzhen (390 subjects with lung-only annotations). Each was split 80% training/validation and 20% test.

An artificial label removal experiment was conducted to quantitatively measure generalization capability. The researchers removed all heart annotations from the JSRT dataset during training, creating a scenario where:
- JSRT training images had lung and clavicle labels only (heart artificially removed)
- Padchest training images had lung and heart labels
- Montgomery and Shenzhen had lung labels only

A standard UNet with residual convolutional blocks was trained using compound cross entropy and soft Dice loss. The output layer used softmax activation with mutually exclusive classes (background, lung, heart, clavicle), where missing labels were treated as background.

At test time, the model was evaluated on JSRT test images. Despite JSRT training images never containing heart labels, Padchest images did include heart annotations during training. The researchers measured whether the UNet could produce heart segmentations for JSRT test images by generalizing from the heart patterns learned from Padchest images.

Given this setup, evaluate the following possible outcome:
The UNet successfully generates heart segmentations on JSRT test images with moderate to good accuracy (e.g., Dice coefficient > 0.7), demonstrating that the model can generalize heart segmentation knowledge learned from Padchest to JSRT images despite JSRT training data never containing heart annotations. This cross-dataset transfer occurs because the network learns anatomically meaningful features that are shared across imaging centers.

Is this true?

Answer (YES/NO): NO